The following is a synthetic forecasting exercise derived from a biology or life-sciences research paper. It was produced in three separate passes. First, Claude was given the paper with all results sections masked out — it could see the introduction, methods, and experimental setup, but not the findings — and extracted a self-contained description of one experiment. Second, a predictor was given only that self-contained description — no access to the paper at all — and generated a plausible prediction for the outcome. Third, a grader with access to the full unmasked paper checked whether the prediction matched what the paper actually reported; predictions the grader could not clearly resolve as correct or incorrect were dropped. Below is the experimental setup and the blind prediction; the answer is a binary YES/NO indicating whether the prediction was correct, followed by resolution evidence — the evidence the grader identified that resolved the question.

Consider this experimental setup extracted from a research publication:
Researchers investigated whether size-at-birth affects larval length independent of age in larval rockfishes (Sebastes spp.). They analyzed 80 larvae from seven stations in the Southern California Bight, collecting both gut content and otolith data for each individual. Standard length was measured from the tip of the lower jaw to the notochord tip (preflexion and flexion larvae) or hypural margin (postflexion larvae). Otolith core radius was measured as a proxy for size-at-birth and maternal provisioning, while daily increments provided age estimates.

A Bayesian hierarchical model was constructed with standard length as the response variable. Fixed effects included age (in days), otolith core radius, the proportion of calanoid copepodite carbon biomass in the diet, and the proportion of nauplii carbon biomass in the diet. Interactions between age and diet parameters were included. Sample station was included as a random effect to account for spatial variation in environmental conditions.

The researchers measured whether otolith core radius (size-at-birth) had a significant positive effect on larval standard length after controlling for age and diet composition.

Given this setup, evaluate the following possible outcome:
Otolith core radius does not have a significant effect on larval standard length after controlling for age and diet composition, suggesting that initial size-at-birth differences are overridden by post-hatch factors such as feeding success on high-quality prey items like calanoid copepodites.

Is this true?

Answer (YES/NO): NO